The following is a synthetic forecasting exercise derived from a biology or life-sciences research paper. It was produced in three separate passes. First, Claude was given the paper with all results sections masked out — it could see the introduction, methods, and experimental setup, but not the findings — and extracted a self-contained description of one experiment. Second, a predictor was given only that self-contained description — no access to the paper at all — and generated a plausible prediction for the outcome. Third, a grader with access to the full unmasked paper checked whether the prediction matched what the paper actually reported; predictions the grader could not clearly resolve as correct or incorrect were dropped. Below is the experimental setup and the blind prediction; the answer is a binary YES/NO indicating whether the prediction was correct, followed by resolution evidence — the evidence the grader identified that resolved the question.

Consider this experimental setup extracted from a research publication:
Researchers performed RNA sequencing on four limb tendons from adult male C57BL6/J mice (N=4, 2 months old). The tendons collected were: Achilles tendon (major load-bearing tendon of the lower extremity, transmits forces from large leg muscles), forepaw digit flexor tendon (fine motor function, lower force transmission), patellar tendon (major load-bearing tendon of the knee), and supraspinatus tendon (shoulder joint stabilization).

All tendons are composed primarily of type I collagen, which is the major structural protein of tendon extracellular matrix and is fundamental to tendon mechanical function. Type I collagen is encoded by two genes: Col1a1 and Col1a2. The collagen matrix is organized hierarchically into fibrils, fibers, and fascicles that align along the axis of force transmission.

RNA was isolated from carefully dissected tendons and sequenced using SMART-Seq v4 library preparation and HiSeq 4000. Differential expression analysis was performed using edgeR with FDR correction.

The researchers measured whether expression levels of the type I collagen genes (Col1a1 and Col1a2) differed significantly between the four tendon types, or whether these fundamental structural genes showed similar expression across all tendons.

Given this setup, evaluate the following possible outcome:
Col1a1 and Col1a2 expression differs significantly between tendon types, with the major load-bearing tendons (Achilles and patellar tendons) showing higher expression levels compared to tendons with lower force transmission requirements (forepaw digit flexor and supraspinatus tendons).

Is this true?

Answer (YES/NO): YES